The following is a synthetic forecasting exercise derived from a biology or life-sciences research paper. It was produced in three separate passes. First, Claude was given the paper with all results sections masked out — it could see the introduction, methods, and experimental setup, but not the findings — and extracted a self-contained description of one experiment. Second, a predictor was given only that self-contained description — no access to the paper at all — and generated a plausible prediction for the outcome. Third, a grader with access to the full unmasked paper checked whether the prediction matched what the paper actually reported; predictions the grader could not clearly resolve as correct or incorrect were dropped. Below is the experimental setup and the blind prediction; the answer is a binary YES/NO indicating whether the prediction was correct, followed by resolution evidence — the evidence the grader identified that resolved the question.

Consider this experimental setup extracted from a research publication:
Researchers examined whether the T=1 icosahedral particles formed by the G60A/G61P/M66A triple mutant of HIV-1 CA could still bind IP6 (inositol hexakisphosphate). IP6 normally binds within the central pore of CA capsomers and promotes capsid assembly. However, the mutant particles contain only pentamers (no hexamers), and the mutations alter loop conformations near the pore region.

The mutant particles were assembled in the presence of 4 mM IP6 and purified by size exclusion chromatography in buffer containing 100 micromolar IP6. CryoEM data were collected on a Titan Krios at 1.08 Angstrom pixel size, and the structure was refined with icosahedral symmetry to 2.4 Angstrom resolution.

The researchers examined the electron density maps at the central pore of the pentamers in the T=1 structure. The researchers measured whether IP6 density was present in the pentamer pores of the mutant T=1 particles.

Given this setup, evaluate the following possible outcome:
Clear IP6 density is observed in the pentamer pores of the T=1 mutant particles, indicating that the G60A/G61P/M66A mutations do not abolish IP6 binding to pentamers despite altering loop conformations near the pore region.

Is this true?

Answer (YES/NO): YES